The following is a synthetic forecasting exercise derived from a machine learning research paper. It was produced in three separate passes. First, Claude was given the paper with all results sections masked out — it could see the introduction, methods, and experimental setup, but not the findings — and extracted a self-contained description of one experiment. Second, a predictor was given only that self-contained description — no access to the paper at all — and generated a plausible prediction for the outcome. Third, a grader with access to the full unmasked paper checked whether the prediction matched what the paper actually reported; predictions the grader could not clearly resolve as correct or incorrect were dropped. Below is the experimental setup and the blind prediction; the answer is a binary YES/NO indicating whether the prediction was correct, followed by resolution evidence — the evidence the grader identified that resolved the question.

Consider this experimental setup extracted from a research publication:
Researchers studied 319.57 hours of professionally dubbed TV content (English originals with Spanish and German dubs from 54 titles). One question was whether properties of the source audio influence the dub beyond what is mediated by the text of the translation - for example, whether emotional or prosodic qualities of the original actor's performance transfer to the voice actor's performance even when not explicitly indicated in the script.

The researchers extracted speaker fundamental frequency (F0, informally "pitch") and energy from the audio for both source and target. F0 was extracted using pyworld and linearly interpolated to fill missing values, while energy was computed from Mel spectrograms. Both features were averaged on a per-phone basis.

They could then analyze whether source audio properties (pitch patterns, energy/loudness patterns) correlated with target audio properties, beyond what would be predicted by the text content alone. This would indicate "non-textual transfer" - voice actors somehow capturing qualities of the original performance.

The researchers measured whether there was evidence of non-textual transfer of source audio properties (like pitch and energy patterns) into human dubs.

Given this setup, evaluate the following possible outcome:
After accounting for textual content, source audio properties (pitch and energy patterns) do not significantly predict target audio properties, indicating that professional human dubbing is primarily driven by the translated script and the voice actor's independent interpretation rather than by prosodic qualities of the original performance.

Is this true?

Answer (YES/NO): NO